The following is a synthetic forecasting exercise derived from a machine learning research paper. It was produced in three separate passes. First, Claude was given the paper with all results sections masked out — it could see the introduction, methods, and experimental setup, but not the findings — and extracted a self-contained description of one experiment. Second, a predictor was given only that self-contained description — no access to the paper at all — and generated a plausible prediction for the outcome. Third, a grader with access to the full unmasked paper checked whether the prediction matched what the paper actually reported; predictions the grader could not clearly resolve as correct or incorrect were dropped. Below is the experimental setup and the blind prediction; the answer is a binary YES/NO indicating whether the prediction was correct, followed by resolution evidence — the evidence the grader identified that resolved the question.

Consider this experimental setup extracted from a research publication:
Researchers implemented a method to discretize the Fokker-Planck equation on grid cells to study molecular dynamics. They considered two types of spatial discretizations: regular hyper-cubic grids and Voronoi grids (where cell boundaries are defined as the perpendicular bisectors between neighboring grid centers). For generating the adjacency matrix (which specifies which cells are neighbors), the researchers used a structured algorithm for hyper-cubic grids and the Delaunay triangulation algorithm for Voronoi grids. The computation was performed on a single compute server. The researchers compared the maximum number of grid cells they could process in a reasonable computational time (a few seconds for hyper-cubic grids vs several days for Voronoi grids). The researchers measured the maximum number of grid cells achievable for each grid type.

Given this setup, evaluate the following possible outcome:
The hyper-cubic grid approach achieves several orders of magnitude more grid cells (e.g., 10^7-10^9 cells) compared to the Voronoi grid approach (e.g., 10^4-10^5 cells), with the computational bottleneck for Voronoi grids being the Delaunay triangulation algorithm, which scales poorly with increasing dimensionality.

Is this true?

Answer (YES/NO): NO